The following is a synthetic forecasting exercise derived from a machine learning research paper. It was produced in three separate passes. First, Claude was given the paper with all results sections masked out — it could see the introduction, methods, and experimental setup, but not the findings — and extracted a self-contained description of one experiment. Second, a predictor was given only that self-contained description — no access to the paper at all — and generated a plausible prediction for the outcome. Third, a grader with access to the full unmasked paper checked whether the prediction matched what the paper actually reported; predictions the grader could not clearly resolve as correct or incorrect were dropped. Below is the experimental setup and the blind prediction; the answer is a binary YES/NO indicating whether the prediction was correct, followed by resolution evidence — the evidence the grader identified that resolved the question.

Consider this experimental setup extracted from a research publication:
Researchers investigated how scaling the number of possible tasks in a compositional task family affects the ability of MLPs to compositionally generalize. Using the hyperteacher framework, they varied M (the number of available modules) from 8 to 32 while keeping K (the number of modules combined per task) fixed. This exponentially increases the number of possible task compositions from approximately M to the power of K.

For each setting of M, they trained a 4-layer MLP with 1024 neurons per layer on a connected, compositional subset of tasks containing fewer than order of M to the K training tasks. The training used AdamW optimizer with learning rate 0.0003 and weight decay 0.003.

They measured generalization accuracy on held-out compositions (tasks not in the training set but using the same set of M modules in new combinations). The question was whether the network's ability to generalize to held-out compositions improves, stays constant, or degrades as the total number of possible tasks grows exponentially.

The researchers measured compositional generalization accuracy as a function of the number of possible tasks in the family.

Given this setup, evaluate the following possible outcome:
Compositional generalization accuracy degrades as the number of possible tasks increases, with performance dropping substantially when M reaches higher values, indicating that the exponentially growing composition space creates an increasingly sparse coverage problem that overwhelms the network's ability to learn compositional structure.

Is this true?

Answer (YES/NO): NO